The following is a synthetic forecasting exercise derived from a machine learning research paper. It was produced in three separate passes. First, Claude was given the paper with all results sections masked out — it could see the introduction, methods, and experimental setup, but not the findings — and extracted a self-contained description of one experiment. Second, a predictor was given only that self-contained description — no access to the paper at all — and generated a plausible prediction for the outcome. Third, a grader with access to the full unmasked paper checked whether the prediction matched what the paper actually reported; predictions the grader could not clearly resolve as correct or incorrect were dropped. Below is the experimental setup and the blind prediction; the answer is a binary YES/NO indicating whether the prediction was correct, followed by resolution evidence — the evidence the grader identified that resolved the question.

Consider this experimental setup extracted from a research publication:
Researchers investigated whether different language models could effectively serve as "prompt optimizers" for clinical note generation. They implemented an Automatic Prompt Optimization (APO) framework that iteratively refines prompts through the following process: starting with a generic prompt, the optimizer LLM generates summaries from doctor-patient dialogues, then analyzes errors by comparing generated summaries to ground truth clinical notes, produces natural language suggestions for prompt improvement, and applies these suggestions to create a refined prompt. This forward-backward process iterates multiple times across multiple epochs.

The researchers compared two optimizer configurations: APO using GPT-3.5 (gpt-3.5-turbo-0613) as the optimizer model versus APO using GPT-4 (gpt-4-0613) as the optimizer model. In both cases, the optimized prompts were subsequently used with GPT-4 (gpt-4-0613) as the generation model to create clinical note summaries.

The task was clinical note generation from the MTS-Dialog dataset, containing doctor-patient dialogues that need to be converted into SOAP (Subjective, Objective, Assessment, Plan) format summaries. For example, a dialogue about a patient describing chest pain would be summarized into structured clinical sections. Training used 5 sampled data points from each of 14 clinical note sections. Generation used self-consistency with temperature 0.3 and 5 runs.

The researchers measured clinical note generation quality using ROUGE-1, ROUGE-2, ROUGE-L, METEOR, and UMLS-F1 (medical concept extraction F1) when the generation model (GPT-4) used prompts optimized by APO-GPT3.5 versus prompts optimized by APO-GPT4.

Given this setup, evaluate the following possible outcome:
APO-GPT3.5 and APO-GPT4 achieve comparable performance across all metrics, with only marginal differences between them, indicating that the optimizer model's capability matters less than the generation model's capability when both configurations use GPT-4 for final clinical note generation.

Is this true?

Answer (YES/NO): NO